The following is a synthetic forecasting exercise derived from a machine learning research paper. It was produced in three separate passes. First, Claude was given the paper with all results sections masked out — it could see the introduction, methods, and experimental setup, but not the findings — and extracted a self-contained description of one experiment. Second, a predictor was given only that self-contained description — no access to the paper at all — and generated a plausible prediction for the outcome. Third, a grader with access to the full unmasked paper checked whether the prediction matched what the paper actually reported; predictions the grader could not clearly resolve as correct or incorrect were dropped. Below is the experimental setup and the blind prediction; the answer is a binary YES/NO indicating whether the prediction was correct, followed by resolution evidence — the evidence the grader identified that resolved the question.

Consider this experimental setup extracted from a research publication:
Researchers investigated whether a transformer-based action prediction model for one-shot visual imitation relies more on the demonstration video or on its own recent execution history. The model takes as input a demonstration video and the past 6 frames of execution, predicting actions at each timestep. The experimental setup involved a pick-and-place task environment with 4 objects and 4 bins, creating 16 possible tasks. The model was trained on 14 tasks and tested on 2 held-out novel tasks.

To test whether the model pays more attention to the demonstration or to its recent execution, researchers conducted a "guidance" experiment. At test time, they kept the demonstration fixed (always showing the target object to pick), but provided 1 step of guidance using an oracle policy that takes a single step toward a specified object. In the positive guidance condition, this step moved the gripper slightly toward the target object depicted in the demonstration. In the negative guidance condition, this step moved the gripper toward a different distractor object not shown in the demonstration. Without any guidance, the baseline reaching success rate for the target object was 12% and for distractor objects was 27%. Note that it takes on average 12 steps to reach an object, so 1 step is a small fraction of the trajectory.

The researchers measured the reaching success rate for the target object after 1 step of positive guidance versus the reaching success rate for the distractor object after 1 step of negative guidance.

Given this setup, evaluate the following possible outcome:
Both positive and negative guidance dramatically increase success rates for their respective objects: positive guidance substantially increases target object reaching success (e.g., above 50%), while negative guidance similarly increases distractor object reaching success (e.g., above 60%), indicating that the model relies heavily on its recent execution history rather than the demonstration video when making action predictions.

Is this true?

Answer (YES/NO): NO